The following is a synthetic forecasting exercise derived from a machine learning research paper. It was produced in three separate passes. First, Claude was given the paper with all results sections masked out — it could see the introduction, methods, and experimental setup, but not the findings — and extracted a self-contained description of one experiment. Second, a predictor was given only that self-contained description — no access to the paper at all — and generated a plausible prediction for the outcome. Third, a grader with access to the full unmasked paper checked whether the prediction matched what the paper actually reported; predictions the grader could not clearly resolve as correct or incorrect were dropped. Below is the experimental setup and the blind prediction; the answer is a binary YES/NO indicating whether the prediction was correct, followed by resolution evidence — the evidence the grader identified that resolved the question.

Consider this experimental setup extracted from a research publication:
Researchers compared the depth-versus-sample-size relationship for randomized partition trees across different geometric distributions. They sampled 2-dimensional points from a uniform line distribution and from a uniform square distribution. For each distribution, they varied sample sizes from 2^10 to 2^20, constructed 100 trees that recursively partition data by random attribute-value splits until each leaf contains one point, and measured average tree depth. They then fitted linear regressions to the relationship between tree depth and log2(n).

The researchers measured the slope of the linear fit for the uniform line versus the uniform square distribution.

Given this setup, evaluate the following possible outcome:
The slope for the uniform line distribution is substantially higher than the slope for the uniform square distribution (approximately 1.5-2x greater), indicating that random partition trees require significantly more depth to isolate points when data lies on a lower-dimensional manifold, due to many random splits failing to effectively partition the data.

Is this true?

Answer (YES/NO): NO